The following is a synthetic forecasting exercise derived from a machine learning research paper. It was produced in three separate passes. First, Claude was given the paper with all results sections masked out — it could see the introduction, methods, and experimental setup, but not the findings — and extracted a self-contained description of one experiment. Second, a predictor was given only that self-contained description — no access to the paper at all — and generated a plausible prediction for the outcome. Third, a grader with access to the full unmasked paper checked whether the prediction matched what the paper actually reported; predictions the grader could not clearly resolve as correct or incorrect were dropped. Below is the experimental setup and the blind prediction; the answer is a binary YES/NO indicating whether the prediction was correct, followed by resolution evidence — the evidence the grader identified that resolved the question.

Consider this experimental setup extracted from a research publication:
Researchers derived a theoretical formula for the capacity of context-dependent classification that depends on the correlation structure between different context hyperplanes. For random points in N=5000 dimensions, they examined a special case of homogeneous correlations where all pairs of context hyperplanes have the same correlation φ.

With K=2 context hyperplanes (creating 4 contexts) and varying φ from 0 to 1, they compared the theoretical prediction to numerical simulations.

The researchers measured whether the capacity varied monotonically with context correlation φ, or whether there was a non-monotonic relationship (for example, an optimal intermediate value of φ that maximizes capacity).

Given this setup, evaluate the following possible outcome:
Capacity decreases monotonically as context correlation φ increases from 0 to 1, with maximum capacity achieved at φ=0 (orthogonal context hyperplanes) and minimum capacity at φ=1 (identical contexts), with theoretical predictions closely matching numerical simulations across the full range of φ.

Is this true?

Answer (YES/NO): YES